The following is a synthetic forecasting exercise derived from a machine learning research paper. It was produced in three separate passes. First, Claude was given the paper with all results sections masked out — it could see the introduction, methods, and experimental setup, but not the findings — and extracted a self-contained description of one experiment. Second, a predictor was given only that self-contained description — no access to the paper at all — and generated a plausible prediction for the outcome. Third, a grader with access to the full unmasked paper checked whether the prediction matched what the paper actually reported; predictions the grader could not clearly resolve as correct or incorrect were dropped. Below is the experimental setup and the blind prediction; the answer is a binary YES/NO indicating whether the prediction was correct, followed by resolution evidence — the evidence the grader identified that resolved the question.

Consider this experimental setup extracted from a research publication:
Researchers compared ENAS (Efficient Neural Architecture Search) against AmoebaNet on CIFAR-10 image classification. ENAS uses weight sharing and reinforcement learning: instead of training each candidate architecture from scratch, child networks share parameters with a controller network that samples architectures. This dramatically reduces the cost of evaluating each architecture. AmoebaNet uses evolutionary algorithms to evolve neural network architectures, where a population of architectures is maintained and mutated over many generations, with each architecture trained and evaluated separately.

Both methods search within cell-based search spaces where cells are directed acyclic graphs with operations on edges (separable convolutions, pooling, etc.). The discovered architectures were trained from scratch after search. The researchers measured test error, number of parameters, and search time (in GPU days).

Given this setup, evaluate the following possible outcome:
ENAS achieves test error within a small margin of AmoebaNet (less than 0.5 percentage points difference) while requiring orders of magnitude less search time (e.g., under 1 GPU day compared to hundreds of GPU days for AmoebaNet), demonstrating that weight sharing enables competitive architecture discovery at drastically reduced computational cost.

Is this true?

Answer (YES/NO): YES